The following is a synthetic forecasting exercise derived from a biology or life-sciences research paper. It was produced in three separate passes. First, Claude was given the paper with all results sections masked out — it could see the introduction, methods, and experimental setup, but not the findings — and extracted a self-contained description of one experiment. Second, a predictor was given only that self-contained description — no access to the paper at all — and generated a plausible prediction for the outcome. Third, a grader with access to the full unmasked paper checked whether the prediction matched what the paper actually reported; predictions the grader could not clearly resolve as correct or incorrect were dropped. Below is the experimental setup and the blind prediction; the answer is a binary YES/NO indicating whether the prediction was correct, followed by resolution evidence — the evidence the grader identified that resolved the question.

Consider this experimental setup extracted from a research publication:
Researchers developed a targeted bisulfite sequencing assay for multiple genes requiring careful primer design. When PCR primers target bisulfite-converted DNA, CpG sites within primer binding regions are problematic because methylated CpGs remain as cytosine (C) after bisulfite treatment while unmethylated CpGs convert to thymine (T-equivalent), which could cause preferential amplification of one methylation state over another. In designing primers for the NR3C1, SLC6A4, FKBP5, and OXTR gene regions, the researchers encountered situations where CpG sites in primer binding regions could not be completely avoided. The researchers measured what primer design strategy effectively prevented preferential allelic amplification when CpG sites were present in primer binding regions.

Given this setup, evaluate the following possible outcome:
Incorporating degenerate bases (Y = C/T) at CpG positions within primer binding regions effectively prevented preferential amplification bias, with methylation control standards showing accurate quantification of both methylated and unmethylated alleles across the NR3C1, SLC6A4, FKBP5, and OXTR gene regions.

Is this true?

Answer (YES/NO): NO